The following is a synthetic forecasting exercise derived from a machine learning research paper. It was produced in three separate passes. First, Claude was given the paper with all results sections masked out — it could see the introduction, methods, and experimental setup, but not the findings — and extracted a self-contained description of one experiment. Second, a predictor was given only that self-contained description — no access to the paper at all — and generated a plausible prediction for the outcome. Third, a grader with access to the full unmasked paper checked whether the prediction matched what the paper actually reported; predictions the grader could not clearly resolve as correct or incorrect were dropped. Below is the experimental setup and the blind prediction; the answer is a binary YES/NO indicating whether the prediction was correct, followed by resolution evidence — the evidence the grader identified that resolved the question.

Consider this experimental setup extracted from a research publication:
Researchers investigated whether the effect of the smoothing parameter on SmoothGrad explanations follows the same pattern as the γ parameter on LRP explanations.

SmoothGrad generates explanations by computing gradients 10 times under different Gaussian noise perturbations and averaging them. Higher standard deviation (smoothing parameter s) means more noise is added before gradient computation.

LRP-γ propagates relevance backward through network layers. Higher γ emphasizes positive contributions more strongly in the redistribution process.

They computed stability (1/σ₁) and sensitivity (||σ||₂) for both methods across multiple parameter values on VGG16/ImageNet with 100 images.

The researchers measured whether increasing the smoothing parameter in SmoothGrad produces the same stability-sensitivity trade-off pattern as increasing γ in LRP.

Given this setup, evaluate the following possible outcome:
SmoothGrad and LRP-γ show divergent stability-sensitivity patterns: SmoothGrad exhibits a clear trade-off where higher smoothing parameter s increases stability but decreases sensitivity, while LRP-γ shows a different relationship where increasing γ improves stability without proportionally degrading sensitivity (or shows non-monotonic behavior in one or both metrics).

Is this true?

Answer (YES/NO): NO